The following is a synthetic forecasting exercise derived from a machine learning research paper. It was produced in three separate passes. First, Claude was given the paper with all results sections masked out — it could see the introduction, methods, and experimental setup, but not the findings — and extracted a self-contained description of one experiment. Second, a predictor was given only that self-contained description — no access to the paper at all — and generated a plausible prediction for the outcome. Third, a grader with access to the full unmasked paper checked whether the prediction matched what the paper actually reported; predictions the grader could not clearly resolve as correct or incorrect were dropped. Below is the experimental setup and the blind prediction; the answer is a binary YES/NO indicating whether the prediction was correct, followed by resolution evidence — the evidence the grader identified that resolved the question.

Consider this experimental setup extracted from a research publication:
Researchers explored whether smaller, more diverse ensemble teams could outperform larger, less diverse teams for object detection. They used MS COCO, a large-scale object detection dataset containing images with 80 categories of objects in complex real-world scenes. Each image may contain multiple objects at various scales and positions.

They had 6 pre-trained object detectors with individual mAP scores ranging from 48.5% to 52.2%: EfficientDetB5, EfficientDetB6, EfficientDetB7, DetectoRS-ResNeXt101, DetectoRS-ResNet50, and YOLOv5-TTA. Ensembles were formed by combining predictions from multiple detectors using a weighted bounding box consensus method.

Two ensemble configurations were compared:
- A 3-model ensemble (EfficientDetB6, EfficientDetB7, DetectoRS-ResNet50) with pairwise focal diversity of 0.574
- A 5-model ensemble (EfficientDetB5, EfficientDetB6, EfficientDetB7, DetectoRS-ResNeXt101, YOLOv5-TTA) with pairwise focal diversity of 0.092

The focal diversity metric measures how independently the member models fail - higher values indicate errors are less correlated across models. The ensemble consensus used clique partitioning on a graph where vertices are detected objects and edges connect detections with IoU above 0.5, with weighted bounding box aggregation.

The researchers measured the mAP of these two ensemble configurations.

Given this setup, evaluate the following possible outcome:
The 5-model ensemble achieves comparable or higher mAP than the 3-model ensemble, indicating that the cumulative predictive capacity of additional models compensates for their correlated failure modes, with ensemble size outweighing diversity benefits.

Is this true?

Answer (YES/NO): NO